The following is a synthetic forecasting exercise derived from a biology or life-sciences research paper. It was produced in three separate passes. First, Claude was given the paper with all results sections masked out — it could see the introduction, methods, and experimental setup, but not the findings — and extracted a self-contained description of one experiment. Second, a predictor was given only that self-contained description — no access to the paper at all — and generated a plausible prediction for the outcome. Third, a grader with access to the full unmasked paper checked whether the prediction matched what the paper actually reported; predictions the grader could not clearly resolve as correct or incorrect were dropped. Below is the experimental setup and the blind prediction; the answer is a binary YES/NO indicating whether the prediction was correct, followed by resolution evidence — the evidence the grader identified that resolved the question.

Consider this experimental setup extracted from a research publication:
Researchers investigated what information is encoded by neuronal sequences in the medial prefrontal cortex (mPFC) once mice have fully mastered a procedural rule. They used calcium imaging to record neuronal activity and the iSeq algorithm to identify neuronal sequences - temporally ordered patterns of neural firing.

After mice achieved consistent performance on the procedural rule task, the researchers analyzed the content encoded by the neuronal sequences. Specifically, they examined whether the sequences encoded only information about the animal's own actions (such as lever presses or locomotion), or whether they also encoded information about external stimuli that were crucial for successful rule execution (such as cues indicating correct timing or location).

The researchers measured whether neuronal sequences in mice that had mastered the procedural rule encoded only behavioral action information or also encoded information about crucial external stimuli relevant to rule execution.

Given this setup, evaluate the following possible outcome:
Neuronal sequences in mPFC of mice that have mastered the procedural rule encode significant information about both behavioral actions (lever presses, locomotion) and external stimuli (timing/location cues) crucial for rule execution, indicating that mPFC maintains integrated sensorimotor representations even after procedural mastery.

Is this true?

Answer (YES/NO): YES